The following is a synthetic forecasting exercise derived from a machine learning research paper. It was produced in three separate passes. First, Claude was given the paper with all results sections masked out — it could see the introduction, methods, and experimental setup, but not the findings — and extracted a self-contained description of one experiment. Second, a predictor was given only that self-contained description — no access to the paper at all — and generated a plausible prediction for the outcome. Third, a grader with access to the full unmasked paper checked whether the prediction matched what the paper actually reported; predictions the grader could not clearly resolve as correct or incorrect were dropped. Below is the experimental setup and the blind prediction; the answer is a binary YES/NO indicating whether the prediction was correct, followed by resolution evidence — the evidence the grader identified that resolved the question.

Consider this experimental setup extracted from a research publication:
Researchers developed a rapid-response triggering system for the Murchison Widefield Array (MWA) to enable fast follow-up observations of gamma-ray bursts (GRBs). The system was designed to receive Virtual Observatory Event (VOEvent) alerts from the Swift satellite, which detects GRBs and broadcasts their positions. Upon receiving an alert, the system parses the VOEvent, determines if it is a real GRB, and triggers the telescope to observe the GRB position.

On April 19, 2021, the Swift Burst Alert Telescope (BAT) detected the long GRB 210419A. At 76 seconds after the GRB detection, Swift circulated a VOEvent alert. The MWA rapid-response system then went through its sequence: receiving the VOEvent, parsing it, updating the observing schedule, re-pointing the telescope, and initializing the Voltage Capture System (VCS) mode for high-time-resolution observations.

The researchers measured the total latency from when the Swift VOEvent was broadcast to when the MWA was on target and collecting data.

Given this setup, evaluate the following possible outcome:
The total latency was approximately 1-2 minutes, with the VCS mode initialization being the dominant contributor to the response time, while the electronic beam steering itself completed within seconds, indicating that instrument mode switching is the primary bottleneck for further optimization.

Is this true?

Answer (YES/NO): NO